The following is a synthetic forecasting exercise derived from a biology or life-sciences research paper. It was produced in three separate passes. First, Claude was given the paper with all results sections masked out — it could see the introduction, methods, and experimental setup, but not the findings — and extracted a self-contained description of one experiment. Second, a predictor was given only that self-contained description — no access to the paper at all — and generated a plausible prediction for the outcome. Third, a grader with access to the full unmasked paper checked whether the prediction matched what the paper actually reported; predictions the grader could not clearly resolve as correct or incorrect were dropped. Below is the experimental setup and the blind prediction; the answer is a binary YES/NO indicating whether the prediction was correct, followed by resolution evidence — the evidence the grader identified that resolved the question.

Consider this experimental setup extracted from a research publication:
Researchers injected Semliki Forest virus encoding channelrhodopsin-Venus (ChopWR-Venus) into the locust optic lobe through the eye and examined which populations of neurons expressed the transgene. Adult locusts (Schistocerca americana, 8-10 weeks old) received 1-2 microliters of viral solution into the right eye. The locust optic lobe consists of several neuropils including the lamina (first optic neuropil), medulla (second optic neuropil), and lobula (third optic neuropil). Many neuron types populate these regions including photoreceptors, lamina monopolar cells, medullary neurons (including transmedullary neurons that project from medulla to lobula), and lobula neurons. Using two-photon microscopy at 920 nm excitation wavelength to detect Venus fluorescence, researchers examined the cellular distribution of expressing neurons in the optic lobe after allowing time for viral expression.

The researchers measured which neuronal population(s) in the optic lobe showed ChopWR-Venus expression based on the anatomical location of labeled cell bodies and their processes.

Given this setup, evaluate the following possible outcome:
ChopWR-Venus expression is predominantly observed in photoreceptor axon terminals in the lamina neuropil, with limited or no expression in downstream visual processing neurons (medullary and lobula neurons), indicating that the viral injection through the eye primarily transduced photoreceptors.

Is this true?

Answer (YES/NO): NO